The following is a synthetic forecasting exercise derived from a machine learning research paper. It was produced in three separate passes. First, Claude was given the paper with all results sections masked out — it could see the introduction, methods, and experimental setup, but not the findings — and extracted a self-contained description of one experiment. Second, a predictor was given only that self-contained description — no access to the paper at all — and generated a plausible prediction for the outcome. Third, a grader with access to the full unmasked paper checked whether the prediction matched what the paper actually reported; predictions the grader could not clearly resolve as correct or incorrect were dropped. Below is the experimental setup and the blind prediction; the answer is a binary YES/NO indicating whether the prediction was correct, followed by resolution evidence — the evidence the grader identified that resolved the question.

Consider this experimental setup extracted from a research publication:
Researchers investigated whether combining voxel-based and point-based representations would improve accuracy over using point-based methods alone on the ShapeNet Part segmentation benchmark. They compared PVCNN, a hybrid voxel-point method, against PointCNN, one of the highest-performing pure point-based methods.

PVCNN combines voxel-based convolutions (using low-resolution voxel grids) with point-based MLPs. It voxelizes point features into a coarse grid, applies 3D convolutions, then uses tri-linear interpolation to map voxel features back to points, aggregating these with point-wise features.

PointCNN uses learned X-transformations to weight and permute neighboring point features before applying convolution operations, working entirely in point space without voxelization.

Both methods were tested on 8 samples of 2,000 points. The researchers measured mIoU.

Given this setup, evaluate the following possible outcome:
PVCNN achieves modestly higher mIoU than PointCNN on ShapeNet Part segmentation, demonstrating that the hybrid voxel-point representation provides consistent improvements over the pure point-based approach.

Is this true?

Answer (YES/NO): NO